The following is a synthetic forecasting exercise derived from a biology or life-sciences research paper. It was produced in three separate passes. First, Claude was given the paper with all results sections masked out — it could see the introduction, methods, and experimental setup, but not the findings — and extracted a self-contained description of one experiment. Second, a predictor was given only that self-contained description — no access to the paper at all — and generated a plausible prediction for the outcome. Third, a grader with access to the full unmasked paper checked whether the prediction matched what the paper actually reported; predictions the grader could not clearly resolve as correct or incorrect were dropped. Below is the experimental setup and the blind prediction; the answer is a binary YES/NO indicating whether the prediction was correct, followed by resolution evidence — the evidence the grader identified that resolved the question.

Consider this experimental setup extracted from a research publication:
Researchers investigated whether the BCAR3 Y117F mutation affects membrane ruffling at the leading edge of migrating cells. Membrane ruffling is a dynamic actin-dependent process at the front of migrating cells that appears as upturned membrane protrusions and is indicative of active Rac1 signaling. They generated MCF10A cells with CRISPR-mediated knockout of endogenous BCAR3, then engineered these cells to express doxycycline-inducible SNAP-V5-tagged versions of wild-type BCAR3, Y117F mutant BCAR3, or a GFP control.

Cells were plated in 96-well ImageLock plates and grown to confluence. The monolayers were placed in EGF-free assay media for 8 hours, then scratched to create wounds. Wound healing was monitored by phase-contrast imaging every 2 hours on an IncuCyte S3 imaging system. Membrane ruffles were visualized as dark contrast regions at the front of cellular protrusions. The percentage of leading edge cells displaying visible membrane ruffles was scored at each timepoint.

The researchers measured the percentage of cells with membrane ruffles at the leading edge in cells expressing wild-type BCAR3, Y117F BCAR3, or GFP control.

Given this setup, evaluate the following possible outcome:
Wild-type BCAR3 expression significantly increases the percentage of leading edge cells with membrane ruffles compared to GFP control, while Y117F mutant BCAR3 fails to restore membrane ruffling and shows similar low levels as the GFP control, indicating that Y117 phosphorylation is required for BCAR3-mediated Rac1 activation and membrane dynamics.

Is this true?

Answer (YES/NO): YES